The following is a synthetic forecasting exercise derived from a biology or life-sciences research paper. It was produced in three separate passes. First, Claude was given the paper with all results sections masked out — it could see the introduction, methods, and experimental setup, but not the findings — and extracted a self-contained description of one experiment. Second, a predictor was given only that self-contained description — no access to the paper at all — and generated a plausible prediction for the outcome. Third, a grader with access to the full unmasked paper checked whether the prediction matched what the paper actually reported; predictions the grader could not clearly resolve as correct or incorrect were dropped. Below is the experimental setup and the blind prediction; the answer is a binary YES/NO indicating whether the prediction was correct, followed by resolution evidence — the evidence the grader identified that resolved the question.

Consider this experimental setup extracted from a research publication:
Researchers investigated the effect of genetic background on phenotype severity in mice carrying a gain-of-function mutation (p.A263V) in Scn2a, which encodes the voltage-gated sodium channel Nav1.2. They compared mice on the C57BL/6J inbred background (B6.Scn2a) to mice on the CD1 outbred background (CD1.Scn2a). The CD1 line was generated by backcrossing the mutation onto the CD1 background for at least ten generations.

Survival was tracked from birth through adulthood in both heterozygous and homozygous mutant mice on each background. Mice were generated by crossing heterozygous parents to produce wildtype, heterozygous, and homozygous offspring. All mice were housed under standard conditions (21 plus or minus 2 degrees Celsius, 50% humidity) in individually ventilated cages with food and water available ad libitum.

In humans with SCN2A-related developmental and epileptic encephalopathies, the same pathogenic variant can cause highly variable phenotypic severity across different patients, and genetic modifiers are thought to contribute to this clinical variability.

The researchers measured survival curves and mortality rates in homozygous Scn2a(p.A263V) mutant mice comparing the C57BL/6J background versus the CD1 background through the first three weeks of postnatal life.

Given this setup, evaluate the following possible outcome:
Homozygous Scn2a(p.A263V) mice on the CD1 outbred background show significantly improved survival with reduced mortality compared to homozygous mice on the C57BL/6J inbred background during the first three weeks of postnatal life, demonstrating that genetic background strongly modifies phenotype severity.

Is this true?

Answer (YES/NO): YES